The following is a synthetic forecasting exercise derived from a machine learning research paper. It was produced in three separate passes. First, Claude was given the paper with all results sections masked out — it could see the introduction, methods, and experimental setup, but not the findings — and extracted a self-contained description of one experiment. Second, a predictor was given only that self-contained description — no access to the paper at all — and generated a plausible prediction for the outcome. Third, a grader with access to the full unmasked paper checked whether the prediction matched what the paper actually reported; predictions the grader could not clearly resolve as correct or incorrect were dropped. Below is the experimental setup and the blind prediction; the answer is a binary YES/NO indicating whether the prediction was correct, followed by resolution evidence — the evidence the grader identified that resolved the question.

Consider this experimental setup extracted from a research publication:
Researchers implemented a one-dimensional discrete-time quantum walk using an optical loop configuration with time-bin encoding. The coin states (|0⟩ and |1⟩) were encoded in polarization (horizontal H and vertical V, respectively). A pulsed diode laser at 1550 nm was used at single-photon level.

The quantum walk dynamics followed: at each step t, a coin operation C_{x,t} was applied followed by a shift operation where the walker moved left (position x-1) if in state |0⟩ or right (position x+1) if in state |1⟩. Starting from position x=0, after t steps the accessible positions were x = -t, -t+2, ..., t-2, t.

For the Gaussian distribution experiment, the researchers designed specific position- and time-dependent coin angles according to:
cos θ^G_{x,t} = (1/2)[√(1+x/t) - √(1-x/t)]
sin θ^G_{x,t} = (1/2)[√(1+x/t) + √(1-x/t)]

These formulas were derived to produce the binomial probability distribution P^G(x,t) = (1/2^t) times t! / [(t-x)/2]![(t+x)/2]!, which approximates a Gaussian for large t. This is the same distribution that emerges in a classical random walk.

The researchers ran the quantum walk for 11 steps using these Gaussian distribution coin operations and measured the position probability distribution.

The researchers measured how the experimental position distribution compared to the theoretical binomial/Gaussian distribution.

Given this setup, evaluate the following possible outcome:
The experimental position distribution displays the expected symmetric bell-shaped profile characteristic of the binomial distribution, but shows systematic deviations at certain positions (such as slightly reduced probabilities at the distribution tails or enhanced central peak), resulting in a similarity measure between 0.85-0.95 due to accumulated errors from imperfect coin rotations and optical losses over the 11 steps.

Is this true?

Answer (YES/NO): NO